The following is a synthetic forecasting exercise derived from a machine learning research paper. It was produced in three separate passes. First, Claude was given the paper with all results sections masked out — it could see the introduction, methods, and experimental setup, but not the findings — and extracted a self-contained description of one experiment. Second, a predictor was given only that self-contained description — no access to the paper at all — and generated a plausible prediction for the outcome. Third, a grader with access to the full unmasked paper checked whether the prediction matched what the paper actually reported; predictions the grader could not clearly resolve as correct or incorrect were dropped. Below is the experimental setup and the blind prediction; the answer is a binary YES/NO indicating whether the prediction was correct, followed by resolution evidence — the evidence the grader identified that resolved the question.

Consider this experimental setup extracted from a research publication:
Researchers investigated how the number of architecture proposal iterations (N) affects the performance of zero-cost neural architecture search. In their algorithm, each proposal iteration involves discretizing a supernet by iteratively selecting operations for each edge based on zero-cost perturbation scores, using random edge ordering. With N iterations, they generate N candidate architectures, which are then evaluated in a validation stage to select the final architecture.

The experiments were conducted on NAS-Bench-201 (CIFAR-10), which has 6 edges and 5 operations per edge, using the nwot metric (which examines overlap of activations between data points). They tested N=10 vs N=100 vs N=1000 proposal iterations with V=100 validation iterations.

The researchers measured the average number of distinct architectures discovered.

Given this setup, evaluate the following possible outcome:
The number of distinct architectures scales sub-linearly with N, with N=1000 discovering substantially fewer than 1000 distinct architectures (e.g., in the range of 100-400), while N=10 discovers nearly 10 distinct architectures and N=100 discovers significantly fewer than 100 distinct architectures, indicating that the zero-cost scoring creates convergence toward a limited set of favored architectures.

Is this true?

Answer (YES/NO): NO